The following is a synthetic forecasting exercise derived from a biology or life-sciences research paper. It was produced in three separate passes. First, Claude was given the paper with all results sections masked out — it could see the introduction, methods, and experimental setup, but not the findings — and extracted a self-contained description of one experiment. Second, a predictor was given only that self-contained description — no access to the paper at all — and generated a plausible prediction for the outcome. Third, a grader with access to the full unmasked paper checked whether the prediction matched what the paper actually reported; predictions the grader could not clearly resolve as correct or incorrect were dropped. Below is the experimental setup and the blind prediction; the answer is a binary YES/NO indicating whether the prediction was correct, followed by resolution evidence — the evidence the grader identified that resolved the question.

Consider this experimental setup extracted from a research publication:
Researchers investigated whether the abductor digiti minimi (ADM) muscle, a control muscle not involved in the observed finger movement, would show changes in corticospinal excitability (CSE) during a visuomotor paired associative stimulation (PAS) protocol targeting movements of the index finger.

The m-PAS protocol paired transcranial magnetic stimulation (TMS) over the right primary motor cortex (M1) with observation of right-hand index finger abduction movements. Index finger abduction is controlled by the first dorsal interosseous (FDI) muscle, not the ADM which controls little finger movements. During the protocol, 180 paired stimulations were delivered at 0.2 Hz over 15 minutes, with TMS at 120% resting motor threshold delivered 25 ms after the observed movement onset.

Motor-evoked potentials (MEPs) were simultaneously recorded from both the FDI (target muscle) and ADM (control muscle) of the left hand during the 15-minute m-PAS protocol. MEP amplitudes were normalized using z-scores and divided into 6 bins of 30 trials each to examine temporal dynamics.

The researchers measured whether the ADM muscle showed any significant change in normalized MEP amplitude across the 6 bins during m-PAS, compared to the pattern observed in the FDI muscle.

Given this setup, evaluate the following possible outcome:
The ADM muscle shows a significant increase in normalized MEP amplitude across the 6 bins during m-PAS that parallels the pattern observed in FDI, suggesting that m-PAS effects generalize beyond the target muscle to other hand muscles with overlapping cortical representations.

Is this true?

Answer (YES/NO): YES